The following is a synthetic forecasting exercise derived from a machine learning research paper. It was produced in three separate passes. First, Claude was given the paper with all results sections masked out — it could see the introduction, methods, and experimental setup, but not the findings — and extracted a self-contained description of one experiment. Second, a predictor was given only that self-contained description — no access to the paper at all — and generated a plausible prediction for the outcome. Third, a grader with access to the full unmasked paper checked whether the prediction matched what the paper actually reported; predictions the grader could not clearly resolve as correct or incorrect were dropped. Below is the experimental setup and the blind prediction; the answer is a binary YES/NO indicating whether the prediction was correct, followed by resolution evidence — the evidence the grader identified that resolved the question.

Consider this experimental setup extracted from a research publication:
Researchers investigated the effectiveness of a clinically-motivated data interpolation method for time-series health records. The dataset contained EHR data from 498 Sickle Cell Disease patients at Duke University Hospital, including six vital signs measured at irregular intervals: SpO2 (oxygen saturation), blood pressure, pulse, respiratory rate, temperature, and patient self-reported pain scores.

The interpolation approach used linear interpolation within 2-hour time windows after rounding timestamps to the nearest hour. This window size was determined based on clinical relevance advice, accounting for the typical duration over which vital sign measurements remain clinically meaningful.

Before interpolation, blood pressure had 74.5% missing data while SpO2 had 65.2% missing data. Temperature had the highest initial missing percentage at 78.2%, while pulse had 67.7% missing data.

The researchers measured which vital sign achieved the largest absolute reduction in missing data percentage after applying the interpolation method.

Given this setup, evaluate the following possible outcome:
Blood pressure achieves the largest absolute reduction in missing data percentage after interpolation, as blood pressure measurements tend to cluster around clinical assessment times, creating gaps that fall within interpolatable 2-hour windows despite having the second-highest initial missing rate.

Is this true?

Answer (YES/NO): NO